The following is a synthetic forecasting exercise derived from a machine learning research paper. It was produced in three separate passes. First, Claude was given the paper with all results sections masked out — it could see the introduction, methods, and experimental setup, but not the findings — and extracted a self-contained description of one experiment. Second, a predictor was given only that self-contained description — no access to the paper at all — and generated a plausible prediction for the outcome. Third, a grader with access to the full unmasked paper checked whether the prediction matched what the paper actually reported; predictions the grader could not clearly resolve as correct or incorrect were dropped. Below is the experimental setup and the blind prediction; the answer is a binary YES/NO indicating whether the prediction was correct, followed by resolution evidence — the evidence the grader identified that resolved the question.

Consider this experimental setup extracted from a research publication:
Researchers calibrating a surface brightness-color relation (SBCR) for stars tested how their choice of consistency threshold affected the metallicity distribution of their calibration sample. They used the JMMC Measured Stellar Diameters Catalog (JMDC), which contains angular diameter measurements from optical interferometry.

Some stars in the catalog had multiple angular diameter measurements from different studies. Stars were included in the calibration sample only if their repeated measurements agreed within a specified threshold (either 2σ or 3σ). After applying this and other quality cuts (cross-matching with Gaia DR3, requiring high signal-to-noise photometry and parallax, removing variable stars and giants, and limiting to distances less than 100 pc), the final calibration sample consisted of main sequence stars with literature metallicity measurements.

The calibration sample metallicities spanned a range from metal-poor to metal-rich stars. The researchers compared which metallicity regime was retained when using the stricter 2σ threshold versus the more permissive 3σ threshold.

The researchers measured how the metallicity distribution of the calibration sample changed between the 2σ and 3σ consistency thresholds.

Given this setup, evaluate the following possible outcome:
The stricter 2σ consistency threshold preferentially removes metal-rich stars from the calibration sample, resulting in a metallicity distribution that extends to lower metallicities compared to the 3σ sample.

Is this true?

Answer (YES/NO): NO